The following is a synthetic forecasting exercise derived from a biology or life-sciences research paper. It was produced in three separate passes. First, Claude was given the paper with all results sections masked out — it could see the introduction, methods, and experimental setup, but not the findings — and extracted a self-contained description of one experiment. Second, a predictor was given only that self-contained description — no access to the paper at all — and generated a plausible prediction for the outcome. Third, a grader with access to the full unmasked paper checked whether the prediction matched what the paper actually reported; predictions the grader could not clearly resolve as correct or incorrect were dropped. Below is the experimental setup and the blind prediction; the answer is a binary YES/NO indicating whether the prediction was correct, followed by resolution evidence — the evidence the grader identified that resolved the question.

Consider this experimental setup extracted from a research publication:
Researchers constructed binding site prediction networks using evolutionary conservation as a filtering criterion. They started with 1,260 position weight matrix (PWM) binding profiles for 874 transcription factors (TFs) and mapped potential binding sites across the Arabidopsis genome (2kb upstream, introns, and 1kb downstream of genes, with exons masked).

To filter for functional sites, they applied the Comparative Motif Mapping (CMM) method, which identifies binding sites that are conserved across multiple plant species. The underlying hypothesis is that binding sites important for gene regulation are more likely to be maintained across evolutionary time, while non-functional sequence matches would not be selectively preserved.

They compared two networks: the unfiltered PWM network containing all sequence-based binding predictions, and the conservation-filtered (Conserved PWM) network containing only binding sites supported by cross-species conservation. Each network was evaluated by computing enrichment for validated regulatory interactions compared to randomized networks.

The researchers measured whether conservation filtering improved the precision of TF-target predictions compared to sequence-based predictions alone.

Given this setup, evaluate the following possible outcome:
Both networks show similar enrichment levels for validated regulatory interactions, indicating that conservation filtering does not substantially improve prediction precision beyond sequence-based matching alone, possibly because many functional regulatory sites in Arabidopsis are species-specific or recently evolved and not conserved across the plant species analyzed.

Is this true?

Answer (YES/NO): NO